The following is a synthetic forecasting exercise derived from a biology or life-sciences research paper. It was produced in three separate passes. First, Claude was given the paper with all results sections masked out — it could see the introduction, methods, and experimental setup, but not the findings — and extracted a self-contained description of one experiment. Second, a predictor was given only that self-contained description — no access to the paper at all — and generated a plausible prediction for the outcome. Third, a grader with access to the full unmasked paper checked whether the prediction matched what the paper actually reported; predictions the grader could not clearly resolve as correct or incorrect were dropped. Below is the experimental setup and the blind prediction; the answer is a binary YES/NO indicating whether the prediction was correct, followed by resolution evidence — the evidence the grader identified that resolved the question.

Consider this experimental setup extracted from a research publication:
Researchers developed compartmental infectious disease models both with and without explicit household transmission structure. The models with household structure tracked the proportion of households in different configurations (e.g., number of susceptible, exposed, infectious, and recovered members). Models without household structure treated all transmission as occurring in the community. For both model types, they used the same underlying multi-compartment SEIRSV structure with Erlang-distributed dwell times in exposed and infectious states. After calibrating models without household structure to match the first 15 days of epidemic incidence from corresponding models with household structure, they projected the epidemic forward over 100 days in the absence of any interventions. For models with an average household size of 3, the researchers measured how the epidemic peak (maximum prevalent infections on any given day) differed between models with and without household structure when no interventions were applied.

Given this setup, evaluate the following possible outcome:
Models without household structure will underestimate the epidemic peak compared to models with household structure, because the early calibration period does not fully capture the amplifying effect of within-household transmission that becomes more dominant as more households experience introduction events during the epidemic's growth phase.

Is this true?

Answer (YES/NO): NO